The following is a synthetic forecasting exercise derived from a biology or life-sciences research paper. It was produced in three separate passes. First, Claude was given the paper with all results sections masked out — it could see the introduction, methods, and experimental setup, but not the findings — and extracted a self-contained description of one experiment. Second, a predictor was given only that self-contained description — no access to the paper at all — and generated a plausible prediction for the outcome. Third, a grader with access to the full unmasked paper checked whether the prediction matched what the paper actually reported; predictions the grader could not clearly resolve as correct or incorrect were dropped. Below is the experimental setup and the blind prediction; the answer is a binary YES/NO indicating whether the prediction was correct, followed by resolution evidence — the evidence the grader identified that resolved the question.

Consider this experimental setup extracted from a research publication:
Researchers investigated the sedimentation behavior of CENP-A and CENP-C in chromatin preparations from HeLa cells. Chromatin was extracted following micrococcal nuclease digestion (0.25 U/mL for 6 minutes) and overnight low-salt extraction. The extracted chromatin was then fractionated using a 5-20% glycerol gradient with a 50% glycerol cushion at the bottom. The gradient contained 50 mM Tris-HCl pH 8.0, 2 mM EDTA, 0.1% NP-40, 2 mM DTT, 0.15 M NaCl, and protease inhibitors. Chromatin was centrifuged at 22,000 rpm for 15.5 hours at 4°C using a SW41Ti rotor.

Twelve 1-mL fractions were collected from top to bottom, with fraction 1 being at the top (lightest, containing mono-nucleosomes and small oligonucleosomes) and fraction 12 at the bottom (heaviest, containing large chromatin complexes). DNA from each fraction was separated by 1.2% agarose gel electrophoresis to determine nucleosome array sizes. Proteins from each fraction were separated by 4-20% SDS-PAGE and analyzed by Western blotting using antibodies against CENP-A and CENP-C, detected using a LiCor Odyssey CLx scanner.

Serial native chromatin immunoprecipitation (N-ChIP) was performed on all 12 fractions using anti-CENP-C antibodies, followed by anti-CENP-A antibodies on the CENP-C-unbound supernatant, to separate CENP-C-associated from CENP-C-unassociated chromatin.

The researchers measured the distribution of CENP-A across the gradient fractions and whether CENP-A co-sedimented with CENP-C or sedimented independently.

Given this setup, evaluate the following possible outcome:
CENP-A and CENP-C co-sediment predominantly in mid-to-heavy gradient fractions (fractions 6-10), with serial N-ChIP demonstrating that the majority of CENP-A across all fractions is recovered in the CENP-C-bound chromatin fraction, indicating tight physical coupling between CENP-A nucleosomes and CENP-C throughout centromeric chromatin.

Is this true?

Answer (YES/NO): NO